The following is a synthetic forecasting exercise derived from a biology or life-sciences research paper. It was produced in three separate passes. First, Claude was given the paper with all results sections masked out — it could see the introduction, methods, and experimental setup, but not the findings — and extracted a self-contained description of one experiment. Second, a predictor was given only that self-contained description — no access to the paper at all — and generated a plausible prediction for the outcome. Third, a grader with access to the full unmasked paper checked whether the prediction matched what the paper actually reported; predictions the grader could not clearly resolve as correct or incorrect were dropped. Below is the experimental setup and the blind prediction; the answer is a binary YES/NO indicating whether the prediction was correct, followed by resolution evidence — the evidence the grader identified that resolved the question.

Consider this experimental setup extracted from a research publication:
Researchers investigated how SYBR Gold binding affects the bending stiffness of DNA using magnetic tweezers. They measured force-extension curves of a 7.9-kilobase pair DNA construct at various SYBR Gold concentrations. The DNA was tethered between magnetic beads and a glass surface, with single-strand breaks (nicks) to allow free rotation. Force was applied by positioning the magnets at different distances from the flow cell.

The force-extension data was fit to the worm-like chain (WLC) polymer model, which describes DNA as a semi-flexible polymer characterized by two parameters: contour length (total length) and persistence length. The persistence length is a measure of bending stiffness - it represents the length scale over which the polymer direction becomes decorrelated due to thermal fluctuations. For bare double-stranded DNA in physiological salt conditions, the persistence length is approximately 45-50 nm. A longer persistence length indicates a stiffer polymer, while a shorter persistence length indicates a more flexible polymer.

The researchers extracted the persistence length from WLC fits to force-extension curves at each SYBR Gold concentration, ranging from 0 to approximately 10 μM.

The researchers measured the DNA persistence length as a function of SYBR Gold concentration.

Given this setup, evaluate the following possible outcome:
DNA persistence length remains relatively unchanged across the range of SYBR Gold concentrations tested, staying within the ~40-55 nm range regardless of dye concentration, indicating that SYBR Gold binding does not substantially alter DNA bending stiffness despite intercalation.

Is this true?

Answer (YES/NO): NO